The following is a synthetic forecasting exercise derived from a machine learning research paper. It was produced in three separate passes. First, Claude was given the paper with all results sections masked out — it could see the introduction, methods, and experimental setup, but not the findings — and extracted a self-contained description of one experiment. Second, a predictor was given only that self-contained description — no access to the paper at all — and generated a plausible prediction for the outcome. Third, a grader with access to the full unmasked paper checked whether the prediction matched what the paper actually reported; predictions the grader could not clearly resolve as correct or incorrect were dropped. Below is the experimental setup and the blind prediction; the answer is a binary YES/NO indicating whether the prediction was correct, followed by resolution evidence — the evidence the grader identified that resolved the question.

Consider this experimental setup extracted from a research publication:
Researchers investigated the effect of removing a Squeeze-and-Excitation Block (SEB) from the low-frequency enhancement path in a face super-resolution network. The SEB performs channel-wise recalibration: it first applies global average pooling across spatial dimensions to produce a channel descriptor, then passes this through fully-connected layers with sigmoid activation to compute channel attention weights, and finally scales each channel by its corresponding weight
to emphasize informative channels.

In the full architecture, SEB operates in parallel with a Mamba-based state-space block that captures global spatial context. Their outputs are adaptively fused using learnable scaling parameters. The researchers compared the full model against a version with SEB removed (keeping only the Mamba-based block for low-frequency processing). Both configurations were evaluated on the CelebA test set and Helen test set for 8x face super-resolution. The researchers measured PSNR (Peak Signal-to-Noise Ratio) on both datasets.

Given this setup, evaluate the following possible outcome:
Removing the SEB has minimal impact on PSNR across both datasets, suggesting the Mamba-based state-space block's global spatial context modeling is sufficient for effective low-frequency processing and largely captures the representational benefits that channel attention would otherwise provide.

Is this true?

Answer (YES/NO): NO